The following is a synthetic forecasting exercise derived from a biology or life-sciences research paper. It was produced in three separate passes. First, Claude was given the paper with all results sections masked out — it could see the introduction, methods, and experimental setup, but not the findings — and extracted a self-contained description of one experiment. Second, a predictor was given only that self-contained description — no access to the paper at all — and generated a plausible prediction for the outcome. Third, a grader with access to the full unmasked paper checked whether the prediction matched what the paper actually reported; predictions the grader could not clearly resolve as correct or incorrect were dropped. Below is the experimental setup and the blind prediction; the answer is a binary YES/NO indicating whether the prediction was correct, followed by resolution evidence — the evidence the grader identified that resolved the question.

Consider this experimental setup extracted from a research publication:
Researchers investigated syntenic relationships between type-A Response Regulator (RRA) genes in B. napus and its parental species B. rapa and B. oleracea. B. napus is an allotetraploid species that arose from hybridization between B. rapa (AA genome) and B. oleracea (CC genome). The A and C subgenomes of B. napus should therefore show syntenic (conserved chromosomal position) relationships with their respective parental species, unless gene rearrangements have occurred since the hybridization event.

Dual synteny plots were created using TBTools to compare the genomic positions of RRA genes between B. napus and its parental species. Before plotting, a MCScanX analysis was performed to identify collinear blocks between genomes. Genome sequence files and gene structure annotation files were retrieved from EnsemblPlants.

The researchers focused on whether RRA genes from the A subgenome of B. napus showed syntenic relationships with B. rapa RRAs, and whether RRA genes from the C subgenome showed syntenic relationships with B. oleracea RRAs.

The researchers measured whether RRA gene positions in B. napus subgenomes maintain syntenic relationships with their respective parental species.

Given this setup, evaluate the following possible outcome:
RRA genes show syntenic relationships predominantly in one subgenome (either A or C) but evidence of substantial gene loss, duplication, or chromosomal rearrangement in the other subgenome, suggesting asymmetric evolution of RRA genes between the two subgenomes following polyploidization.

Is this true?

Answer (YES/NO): NO